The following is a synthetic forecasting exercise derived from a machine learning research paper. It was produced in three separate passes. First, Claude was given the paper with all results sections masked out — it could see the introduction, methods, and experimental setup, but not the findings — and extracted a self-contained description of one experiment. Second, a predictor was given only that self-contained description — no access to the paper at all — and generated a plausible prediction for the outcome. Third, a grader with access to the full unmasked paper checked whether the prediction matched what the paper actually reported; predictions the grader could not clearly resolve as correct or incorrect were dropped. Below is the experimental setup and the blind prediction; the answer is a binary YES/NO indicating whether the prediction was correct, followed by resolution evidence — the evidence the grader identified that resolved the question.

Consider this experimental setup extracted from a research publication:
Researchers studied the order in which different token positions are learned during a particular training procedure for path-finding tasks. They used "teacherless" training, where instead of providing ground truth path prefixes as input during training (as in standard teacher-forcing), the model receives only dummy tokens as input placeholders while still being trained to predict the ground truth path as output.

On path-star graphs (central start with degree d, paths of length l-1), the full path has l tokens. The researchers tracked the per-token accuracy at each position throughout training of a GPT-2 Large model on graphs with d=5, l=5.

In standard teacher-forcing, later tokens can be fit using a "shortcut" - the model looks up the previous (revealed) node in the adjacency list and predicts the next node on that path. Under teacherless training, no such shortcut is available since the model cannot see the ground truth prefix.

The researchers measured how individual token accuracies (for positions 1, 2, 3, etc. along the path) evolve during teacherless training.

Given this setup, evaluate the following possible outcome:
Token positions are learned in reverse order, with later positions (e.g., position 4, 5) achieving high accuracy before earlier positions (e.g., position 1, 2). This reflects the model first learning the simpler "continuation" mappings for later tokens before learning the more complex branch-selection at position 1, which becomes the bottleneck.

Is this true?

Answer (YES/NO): YES